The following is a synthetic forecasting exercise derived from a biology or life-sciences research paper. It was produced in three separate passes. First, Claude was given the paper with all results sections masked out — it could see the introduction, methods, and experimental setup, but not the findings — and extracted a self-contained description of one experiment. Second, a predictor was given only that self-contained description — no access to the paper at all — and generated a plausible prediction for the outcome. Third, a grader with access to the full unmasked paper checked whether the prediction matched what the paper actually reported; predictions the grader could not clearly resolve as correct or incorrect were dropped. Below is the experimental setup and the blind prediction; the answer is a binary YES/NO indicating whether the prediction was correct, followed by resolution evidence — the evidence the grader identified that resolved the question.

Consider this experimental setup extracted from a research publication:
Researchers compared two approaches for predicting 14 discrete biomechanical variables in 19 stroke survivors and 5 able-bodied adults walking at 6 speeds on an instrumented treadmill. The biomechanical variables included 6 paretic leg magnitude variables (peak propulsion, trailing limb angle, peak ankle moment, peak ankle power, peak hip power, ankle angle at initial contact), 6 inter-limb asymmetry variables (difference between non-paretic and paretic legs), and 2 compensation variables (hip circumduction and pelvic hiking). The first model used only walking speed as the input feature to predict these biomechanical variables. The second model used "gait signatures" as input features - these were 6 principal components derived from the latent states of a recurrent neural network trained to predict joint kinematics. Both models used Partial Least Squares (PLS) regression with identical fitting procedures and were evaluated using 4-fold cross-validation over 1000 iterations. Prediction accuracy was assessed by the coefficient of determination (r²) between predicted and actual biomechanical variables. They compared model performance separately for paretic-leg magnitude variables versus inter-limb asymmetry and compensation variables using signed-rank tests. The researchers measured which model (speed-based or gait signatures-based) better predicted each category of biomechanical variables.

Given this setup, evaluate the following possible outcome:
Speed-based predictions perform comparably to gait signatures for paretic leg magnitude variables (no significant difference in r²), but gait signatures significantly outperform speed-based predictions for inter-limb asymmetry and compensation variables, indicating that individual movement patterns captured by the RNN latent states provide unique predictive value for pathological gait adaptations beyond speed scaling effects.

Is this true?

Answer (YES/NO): NO